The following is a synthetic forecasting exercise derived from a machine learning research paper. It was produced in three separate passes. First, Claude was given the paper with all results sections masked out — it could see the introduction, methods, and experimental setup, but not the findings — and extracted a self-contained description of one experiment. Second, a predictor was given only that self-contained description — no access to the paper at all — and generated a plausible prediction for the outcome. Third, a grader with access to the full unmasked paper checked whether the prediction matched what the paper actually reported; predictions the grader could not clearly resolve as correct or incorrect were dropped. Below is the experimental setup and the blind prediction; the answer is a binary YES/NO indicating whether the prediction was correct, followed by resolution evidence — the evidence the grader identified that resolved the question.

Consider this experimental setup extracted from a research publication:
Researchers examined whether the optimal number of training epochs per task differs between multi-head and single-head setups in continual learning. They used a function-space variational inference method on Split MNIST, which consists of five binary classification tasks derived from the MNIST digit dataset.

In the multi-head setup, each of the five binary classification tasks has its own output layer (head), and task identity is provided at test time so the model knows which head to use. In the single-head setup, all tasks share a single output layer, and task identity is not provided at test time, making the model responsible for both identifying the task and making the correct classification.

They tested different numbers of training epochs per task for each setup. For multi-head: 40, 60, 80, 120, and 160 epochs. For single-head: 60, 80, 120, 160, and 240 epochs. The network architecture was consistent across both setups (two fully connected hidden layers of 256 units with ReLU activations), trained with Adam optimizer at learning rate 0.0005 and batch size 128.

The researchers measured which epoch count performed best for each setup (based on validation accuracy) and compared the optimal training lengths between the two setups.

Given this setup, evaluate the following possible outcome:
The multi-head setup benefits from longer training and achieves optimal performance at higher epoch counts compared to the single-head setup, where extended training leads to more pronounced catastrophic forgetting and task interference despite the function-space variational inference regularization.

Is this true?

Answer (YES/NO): NO